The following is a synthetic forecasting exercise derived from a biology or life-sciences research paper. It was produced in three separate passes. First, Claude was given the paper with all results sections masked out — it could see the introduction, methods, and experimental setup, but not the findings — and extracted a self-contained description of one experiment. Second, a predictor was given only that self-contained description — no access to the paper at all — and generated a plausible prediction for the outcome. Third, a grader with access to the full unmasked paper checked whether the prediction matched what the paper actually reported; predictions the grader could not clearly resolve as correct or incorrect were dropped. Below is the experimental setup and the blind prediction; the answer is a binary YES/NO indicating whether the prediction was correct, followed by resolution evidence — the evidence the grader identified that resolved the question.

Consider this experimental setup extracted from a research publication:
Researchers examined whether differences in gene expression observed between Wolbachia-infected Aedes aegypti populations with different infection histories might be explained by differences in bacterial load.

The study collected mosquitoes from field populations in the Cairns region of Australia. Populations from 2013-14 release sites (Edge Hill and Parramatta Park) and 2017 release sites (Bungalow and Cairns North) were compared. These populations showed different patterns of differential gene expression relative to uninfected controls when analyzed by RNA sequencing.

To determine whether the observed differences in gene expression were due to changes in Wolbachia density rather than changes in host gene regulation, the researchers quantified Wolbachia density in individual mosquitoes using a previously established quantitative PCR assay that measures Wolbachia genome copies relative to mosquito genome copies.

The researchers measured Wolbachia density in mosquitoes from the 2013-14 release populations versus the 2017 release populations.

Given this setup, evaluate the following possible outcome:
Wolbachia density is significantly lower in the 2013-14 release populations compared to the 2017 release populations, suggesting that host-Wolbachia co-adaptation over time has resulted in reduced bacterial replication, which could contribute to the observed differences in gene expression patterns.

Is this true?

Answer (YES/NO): NO